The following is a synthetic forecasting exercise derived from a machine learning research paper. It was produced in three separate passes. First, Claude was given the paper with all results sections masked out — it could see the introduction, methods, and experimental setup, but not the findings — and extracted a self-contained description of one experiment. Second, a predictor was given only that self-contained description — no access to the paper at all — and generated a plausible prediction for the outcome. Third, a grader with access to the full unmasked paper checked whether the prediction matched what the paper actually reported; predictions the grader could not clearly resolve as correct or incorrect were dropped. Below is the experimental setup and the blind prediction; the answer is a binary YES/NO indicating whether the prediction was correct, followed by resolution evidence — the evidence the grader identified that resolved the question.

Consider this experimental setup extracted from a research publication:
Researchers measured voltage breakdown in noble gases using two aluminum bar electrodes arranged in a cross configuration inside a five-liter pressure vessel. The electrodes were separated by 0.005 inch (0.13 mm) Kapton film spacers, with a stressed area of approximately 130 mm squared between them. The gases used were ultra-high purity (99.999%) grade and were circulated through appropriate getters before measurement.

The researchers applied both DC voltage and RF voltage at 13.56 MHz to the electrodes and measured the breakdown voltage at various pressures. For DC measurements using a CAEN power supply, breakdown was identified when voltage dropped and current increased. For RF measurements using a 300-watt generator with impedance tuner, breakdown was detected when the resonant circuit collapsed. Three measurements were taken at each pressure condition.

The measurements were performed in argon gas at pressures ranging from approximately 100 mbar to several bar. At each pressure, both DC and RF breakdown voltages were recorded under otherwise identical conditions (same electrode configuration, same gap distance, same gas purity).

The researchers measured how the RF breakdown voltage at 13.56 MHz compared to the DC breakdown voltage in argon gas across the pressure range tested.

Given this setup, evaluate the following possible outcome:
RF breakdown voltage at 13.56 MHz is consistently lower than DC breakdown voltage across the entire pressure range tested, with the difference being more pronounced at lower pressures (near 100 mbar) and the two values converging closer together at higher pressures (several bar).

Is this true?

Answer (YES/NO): NO